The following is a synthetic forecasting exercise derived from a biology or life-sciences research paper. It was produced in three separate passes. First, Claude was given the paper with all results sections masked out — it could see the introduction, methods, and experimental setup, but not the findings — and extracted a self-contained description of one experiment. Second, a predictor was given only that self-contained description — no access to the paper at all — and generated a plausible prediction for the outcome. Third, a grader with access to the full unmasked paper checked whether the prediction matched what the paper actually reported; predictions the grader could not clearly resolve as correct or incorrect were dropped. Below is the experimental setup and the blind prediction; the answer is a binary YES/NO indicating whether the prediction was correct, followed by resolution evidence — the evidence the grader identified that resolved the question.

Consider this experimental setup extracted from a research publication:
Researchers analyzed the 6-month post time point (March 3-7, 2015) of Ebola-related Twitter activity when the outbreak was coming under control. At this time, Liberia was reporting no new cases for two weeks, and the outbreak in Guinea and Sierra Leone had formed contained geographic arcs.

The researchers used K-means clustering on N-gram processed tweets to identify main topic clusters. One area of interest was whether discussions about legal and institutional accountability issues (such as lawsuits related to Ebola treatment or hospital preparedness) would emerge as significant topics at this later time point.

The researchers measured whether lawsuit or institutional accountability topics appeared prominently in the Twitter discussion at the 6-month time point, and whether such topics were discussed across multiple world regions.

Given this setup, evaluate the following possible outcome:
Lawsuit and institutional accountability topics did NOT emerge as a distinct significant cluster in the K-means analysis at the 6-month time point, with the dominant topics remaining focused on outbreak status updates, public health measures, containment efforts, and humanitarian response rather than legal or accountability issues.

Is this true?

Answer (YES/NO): NO